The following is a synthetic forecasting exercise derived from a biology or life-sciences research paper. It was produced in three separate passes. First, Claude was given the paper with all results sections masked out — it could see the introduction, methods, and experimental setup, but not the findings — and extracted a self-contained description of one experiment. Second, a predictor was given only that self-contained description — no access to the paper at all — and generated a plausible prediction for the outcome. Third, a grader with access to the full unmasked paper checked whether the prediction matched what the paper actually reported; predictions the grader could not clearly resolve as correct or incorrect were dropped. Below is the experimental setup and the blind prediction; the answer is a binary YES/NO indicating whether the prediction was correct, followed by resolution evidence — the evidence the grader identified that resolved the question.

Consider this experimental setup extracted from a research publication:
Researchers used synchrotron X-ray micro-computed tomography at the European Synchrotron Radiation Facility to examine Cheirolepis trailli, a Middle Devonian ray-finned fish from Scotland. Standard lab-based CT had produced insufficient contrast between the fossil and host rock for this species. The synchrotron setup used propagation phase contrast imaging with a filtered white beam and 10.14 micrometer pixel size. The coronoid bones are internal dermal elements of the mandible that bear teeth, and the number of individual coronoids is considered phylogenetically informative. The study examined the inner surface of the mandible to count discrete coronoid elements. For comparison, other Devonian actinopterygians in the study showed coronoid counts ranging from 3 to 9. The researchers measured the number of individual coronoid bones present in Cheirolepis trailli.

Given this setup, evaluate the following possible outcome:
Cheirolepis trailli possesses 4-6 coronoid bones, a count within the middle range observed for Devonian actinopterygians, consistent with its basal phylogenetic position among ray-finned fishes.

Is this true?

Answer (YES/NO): NO